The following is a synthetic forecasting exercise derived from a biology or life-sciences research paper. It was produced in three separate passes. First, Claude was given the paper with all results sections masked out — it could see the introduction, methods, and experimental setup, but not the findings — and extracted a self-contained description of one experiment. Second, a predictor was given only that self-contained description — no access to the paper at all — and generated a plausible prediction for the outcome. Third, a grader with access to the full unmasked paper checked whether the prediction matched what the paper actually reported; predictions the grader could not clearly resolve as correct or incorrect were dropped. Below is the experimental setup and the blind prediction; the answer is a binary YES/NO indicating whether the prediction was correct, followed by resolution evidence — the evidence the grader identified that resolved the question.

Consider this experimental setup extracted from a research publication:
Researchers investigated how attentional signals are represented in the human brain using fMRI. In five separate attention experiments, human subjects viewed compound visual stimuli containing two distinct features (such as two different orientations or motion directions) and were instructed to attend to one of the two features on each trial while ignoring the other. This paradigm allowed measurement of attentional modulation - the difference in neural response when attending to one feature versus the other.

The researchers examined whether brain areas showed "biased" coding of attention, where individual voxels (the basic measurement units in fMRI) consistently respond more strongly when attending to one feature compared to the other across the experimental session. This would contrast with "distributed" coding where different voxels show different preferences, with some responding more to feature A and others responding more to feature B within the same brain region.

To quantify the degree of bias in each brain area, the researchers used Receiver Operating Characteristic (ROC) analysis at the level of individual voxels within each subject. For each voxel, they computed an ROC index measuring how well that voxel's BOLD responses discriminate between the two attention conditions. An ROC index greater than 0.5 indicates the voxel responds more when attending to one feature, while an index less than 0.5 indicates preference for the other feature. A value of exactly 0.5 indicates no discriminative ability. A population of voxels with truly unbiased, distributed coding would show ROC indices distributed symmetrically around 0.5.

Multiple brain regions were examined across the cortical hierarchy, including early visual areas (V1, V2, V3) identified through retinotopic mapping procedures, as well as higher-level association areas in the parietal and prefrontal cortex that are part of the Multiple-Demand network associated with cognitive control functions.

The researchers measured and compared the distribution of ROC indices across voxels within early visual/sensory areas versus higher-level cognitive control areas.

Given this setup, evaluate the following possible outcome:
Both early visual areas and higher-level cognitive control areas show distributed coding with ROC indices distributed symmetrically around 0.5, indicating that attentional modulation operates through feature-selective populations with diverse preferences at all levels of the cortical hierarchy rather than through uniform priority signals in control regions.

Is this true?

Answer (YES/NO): NO